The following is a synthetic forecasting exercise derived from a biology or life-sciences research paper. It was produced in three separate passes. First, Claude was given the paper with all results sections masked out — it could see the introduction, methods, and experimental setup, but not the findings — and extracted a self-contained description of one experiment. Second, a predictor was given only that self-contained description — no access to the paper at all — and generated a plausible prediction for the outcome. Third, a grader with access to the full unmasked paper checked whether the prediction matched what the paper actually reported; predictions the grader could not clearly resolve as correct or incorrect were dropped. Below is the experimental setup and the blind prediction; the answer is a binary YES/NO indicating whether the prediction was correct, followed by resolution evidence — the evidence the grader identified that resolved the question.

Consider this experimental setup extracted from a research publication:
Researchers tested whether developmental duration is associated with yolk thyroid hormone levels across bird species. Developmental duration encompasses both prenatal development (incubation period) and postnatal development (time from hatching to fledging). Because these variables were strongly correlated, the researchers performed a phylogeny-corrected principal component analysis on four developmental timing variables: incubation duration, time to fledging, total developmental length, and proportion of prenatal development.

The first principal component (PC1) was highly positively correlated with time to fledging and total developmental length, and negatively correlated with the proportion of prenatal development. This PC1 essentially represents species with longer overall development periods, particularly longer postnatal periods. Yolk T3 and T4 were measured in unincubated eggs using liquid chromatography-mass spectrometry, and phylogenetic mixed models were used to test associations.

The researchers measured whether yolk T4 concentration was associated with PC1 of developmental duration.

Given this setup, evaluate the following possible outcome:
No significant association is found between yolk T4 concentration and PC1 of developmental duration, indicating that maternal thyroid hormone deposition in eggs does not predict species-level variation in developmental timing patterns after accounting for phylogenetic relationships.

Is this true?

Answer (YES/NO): YES